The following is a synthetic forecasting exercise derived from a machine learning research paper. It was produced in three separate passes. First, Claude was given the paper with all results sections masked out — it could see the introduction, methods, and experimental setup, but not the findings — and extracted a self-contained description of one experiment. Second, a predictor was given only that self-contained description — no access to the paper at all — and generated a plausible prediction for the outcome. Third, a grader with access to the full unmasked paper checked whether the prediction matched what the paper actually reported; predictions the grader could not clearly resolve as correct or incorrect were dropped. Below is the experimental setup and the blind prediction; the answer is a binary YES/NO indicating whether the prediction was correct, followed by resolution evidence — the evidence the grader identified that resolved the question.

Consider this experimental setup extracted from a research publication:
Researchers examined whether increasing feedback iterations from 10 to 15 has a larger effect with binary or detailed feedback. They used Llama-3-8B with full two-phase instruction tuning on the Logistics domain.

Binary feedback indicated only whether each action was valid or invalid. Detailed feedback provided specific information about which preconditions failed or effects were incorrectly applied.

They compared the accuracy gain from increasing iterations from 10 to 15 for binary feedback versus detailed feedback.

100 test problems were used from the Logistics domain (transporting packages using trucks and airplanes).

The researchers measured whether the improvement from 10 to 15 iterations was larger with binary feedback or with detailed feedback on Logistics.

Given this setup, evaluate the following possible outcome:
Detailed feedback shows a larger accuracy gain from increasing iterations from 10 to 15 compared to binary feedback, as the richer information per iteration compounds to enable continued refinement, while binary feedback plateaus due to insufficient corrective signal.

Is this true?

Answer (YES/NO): NO